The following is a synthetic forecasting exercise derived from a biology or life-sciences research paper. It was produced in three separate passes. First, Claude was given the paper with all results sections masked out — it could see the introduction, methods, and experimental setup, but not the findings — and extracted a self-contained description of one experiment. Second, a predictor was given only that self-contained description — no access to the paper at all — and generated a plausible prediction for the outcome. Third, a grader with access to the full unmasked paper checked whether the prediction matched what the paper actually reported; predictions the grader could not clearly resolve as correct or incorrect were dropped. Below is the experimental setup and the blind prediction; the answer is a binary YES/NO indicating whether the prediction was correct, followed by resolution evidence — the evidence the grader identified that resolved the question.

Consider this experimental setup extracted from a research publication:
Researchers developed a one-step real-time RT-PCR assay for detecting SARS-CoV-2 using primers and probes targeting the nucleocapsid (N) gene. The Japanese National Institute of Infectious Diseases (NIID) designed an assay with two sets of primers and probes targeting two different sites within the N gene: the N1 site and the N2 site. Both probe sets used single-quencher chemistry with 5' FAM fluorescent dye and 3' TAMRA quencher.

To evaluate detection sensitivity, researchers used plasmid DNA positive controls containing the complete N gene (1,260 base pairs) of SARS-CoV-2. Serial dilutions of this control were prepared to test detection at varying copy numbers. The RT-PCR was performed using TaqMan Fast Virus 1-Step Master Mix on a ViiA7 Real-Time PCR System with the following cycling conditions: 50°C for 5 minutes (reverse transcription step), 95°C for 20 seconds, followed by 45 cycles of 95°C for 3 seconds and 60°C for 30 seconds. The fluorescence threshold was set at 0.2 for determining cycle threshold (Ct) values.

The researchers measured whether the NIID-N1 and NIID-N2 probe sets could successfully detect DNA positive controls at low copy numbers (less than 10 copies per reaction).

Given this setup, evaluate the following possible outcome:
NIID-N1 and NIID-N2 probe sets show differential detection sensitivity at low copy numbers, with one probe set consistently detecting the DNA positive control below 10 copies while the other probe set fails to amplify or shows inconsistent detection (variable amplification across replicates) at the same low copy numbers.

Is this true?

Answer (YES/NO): NO